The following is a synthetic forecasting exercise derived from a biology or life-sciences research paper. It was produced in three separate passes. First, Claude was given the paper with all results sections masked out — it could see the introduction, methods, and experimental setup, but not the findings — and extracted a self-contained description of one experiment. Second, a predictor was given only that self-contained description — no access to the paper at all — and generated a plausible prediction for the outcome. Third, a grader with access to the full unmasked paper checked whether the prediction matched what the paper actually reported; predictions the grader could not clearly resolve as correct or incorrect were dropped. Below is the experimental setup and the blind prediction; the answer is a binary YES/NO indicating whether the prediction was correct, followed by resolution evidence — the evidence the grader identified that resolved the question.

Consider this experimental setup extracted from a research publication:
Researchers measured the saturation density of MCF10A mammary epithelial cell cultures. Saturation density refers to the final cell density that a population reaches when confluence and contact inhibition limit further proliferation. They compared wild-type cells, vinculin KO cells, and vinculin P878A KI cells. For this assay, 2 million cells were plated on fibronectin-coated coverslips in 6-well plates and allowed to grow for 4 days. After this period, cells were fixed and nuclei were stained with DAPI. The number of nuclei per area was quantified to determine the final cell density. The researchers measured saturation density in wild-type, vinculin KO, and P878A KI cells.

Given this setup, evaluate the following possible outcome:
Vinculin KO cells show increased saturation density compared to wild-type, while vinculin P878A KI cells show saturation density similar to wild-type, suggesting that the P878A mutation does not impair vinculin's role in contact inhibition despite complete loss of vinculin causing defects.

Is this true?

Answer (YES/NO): NO